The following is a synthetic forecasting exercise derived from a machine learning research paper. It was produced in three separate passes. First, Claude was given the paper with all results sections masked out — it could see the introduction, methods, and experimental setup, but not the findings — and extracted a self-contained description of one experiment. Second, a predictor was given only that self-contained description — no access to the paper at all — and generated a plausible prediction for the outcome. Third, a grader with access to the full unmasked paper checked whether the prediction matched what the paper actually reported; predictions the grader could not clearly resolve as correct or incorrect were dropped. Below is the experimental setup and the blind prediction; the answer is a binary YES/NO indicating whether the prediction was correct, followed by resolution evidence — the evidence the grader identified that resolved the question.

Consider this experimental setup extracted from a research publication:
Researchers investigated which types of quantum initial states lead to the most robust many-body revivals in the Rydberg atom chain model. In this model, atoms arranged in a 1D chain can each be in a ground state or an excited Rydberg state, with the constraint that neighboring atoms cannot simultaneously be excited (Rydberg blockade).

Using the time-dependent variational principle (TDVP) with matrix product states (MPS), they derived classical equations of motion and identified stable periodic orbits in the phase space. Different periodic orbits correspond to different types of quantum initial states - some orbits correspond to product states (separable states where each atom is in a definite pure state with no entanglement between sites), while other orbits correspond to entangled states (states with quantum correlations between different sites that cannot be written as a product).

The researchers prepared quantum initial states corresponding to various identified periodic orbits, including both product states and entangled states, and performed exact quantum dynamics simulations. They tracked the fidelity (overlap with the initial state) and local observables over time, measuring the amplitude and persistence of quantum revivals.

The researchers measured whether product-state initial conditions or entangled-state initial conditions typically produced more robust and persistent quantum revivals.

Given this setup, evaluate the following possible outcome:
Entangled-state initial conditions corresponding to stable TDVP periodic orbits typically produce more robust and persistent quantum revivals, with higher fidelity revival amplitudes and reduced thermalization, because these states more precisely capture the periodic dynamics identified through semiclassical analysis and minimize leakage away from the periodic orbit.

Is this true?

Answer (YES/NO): YES